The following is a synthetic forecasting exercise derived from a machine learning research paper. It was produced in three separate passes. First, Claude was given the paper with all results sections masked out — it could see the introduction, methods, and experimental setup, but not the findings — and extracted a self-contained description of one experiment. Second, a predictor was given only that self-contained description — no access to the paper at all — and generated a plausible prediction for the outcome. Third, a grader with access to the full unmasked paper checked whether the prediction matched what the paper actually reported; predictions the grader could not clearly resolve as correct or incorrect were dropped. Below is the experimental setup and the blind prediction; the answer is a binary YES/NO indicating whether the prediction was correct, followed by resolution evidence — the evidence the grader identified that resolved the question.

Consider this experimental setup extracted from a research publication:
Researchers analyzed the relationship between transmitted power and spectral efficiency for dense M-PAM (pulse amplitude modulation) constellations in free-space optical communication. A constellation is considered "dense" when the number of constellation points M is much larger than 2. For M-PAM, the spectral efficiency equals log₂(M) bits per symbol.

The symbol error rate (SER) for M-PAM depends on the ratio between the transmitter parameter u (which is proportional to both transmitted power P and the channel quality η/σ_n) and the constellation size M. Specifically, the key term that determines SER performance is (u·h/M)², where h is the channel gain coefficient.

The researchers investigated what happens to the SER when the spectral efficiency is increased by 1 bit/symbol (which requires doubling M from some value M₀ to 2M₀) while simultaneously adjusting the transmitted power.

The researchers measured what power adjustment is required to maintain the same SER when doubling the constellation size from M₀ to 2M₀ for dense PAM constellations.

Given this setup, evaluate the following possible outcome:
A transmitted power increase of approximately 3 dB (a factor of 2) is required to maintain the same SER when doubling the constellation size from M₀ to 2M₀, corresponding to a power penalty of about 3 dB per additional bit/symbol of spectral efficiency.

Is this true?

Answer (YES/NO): YES